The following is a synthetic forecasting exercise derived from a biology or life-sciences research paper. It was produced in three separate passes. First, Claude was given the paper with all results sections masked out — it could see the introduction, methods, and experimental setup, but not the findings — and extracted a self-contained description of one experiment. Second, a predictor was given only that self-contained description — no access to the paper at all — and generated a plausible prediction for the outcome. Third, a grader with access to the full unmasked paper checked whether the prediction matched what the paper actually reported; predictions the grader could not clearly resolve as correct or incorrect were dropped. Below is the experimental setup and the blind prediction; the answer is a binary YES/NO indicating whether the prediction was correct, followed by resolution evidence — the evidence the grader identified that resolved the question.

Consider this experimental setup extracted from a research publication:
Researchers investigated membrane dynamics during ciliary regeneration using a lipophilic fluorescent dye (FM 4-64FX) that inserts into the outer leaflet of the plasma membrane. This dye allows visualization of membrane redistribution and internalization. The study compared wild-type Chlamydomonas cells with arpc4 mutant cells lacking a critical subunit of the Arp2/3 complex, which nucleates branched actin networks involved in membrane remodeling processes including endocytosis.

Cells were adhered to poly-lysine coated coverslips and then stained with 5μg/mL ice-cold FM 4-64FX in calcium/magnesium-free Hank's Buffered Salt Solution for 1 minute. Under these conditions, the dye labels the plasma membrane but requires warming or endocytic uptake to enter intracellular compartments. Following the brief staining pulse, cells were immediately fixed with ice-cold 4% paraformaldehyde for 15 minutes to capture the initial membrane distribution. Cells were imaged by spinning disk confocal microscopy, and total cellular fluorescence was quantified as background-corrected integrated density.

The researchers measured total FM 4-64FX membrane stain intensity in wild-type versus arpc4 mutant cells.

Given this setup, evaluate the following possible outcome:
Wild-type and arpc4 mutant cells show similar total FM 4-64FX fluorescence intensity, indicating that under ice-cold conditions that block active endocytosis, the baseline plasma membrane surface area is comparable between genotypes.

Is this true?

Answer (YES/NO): NO